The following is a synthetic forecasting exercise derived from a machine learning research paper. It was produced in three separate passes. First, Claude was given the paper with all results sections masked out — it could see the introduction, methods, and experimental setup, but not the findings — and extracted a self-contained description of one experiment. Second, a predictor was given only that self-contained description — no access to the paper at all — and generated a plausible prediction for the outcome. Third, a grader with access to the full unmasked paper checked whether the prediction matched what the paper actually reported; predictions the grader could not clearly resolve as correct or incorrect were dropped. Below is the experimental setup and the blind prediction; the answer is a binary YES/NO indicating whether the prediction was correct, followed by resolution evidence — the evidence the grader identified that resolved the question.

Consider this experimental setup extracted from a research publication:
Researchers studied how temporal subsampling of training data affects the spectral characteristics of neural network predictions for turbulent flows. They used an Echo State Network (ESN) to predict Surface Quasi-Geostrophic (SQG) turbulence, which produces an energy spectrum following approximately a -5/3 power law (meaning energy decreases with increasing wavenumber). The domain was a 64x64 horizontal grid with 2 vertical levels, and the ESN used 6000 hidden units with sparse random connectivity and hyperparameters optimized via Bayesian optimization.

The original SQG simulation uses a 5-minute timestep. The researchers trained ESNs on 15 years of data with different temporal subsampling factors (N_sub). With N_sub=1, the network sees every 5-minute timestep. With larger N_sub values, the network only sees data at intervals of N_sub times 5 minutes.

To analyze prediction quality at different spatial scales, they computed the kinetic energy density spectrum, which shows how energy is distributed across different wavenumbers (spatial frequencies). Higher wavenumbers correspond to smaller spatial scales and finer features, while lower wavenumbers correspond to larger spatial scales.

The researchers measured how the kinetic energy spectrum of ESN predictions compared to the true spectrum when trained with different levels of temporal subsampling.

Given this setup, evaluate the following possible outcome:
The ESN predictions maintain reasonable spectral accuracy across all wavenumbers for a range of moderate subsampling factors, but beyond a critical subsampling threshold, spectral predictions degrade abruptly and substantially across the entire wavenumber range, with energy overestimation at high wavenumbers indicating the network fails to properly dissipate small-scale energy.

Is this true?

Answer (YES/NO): NO